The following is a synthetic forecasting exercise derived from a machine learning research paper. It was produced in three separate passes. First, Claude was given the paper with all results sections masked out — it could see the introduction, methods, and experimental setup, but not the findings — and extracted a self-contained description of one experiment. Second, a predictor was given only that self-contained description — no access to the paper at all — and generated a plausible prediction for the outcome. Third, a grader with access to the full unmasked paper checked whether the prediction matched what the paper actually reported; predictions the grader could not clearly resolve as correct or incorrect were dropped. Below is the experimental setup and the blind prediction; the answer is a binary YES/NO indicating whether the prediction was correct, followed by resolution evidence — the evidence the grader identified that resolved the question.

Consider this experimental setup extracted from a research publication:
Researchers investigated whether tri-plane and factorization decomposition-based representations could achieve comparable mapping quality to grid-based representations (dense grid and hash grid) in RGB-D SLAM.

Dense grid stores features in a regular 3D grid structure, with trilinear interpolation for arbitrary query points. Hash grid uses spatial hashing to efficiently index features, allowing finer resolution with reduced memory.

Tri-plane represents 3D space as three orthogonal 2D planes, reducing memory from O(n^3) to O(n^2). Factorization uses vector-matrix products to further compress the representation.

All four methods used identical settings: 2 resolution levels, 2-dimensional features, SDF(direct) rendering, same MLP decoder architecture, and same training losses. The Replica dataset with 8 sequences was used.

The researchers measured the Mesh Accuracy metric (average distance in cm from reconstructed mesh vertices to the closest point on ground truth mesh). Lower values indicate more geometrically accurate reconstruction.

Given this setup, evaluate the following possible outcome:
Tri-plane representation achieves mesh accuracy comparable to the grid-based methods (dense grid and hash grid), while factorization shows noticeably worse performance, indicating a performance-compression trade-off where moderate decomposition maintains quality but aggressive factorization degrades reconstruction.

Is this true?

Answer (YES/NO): NO